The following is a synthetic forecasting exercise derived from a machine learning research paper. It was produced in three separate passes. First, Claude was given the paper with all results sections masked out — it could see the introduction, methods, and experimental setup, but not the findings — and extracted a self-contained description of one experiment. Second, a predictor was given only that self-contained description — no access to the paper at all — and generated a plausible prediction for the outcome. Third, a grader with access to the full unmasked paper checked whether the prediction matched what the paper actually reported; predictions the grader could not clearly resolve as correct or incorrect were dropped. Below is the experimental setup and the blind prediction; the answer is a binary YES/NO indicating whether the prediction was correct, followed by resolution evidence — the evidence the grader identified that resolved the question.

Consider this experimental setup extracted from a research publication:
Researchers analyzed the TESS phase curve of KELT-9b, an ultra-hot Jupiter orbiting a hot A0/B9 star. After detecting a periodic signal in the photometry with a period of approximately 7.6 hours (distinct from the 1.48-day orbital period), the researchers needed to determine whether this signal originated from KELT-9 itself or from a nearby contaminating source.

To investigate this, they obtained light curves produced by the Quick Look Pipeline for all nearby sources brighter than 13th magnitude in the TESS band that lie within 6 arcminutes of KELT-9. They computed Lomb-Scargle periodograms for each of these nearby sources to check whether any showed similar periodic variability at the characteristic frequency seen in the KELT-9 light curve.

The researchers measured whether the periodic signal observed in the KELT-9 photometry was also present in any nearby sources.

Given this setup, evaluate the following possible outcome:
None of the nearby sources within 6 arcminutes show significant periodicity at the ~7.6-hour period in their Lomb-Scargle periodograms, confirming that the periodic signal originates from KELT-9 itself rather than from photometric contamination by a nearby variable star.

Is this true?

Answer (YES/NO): YES